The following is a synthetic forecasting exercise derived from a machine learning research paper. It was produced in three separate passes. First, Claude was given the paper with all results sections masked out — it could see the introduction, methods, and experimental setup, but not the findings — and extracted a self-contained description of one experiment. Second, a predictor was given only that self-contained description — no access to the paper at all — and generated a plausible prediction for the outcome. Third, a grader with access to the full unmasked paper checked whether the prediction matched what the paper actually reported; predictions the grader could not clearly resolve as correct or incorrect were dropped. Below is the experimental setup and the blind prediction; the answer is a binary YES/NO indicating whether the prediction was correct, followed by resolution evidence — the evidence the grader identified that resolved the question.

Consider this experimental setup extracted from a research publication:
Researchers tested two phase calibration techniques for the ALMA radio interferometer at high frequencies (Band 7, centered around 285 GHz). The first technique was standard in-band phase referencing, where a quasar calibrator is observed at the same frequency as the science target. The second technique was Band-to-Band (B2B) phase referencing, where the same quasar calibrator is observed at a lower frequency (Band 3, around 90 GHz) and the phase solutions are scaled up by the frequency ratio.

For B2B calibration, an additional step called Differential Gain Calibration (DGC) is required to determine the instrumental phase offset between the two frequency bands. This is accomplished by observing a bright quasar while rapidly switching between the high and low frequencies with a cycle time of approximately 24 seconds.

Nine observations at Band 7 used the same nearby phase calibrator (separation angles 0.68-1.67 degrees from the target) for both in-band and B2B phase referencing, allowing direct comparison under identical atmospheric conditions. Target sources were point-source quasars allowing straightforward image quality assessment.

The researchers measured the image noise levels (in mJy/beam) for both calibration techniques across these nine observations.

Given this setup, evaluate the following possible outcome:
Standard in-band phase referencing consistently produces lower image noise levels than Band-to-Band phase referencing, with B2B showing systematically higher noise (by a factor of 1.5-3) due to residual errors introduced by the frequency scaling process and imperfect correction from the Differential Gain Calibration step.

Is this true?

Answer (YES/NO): NO